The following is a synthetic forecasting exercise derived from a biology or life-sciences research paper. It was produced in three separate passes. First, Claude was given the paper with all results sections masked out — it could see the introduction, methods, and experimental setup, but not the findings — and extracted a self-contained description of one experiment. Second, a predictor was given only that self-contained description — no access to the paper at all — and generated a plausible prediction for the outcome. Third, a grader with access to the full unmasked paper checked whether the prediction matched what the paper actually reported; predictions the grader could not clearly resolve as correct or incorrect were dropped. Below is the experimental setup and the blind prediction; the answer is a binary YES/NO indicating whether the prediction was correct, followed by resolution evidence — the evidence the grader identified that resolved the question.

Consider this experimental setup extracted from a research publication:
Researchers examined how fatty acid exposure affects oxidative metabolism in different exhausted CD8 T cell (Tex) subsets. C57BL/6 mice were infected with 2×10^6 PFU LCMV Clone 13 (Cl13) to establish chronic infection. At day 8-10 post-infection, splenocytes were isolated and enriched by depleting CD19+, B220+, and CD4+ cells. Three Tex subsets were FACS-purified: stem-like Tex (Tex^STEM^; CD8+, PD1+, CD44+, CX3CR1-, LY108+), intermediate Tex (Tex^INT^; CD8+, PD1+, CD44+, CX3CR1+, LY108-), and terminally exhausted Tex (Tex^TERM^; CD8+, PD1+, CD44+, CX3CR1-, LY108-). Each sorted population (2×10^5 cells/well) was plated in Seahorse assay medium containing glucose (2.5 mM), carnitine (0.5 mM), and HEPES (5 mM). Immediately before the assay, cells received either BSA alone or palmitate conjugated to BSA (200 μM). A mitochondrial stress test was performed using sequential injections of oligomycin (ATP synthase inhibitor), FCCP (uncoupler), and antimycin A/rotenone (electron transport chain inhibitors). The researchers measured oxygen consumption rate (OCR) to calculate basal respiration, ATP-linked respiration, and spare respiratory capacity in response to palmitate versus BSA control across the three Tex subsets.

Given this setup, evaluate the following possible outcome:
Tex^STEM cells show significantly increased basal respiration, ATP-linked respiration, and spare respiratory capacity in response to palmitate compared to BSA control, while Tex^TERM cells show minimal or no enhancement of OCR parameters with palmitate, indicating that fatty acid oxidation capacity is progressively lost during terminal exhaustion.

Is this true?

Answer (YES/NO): NO